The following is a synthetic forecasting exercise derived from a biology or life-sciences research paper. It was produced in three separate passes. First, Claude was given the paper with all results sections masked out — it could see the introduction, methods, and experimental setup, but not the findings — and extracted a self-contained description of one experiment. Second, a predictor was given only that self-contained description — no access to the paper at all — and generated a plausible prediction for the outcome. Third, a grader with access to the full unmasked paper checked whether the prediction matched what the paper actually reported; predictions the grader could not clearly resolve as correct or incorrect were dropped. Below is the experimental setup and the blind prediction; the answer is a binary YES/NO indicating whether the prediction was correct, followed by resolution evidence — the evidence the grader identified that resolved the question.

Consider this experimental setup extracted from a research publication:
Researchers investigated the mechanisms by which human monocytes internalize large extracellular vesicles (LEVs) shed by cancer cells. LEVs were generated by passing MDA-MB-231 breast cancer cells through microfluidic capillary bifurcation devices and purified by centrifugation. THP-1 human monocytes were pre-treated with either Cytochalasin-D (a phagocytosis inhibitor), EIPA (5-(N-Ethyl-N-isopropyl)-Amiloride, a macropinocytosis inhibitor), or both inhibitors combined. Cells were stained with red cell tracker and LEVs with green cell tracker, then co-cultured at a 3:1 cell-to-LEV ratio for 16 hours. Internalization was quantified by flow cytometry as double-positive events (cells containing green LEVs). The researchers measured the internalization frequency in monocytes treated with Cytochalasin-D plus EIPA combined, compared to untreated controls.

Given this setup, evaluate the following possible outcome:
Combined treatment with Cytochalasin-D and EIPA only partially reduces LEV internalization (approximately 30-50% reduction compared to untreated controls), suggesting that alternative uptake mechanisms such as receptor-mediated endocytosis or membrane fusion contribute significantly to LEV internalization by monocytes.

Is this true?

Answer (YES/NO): NO